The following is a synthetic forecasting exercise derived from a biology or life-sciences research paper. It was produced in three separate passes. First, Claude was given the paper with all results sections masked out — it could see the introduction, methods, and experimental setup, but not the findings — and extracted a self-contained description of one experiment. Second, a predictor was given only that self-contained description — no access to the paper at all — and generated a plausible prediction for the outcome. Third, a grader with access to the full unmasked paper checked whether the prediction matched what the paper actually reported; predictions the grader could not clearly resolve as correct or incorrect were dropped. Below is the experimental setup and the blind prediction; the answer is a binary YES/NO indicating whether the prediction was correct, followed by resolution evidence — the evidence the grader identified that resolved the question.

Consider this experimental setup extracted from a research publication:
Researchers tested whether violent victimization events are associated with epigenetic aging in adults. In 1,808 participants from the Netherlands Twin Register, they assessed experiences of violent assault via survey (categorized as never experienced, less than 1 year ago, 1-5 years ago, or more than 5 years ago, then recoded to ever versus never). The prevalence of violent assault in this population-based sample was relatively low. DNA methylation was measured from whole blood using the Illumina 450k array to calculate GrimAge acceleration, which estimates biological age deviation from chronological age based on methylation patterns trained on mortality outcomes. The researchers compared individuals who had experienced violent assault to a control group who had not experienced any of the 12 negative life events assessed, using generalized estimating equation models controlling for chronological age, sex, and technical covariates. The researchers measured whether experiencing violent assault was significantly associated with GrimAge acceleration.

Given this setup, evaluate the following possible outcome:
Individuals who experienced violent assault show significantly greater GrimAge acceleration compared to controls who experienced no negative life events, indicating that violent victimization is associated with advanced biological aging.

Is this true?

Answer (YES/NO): NO